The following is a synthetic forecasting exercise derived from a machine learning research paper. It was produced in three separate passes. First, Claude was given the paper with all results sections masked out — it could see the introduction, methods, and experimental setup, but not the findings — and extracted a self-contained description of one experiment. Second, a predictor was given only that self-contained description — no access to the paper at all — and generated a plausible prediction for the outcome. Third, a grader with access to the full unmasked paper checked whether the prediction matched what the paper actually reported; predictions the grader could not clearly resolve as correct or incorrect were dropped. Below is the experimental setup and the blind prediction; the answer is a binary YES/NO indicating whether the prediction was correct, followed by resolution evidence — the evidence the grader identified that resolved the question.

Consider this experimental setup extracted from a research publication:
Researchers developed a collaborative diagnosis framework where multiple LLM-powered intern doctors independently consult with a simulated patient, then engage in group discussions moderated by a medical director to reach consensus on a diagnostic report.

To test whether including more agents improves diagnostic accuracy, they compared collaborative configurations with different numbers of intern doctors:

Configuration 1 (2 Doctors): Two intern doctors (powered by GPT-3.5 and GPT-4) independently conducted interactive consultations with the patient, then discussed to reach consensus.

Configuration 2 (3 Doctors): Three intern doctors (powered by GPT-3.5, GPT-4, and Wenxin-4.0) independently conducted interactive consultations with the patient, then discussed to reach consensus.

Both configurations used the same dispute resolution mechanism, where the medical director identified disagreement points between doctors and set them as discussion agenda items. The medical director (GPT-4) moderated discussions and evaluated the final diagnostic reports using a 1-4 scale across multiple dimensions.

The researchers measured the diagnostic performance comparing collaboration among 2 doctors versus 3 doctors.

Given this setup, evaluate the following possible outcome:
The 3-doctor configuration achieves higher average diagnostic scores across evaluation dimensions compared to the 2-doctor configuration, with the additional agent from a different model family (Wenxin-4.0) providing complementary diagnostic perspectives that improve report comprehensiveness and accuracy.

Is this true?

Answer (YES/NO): YES